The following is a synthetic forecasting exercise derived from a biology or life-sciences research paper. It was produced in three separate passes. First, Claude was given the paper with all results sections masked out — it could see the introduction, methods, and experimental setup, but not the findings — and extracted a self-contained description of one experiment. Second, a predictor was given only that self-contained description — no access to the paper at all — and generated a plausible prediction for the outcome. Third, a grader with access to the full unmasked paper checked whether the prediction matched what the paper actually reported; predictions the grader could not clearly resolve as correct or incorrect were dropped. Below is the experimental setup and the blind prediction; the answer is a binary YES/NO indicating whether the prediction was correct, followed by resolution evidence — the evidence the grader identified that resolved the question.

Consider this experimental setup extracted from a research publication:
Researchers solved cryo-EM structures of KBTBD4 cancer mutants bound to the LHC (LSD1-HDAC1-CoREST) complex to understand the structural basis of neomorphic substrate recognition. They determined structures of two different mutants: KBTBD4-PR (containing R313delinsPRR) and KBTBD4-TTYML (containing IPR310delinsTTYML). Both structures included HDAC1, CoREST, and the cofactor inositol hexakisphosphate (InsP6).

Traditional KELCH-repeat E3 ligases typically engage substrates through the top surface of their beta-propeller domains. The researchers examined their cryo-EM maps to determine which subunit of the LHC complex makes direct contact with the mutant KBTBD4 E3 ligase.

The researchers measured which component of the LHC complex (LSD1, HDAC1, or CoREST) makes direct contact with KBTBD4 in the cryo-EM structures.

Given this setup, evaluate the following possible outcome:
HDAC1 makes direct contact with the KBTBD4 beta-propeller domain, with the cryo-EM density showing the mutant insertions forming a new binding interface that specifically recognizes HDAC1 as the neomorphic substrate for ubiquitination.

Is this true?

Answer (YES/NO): NO